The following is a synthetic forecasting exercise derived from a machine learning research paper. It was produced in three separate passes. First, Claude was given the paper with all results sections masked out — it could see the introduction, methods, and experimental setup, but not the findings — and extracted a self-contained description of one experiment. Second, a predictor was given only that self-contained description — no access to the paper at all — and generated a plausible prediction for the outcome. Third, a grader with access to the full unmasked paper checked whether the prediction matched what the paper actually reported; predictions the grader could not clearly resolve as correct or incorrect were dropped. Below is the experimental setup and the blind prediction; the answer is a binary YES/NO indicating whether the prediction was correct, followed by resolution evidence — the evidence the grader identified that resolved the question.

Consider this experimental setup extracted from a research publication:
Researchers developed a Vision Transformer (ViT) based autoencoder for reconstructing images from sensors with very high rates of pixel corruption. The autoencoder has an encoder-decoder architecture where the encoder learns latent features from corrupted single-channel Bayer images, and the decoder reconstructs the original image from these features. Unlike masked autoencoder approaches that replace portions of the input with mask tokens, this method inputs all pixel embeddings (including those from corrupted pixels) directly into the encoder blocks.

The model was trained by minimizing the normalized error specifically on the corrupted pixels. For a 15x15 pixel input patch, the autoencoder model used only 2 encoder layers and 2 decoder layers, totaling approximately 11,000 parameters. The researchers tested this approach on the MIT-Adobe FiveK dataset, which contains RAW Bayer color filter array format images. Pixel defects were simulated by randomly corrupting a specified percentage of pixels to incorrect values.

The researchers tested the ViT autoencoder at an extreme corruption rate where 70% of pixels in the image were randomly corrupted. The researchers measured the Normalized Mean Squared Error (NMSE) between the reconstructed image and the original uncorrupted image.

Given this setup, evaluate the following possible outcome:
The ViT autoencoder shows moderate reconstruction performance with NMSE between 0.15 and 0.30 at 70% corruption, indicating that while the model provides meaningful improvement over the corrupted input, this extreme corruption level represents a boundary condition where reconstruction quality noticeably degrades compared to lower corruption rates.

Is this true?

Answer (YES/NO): NO